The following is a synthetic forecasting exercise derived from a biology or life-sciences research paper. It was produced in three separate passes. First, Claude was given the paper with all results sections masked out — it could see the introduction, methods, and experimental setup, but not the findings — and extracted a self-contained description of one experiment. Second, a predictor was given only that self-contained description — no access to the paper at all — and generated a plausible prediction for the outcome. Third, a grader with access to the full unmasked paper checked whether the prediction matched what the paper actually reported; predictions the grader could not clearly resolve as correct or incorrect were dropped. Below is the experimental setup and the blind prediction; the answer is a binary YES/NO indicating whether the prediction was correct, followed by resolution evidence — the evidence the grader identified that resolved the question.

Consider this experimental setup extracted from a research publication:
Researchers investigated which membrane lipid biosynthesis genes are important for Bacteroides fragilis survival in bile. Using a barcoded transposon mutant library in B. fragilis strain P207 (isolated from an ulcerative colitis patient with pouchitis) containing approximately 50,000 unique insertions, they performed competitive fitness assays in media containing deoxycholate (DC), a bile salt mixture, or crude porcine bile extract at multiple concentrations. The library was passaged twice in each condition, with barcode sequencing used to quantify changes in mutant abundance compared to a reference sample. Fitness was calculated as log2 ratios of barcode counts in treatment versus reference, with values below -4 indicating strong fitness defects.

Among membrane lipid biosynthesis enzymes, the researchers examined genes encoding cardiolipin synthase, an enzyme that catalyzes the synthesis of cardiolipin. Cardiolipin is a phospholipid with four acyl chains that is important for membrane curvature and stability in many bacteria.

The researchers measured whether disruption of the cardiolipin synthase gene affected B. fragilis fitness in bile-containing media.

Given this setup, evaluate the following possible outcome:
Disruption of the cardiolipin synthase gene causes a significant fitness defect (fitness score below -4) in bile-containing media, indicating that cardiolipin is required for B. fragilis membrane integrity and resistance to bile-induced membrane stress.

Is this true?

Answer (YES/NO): NO